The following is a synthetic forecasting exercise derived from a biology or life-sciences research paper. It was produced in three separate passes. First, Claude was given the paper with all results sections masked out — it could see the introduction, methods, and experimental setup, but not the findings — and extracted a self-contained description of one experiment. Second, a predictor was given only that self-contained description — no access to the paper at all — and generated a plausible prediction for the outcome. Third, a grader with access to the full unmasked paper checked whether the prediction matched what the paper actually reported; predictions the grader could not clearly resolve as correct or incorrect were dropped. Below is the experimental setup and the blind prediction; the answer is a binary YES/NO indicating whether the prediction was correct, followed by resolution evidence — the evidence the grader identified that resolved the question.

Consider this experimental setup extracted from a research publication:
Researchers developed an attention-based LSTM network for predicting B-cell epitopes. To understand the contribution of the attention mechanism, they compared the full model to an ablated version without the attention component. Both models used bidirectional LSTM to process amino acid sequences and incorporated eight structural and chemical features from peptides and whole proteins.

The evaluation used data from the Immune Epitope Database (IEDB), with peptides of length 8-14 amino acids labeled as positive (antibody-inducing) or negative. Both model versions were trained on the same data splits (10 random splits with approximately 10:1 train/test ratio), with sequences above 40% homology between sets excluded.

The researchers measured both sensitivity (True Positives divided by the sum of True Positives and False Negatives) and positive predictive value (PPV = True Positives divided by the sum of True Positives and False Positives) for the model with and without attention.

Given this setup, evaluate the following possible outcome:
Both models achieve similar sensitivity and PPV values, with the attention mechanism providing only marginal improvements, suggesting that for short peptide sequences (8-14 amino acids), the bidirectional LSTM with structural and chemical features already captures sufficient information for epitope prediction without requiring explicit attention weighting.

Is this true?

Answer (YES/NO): NO